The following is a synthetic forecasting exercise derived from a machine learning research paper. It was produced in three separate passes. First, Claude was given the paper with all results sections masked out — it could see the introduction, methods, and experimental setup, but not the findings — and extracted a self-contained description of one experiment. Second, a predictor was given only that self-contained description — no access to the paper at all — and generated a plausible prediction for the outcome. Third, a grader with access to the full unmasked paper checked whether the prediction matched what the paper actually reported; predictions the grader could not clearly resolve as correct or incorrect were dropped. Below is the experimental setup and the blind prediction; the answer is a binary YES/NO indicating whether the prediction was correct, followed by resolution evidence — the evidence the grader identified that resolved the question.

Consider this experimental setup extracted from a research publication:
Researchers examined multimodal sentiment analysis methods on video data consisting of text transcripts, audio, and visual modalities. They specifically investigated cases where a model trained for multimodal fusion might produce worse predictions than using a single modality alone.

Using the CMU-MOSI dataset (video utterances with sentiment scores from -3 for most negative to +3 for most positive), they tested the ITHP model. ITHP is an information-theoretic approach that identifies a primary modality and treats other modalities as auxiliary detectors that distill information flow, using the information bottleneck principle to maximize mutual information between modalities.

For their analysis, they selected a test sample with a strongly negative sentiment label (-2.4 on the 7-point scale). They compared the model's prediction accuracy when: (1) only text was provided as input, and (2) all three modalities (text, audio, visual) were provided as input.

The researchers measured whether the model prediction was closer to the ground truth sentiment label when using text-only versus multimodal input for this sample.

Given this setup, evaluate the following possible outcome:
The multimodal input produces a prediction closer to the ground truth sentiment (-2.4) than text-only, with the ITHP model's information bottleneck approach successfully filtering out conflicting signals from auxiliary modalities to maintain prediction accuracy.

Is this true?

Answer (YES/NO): NO